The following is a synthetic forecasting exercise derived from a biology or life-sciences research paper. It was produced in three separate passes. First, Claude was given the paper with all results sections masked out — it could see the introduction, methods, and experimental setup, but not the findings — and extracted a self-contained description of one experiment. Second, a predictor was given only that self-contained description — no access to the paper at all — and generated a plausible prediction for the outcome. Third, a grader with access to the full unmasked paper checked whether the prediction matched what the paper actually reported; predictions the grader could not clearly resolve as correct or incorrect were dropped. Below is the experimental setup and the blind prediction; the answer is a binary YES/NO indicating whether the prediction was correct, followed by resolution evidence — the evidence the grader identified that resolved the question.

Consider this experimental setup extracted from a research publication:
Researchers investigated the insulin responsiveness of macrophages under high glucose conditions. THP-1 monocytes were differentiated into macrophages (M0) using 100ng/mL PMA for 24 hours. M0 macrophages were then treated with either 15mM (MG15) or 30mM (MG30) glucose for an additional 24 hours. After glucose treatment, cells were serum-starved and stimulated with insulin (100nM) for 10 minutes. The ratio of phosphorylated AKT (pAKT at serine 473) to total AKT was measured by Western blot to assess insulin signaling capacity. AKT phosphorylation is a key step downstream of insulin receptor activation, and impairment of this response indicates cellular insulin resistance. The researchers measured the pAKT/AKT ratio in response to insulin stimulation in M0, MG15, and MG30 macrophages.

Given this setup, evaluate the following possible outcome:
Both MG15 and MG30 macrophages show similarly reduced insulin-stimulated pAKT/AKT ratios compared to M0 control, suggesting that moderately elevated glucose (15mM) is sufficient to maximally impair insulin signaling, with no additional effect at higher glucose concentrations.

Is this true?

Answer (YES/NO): NO